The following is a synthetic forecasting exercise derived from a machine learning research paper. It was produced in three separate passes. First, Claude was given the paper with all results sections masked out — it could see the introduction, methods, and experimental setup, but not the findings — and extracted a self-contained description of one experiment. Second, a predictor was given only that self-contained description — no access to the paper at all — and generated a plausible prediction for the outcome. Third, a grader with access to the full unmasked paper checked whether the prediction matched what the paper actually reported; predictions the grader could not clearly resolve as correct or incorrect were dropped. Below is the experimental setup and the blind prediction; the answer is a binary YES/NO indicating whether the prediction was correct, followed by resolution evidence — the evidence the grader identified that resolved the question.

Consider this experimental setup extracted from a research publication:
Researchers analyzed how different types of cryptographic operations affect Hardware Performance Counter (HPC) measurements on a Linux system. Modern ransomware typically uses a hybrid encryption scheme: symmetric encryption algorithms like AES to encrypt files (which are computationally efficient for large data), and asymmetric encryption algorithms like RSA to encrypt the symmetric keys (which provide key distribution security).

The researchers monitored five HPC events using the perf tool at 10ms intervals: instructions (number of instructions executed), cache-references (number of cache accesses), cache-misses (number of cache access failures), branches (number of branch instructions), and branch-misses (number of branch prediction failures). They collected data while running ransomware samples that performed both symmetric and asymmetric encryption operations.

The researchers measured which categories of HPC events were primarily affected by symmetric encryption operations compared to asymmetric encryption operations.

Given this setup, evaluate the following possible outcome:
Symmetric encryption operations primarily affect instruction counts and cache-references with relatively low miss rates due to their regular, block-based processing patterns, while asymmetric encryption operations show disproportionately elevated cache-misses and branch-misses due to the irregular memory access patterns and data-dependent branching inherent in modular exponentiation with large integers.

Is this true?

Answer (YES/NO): NO